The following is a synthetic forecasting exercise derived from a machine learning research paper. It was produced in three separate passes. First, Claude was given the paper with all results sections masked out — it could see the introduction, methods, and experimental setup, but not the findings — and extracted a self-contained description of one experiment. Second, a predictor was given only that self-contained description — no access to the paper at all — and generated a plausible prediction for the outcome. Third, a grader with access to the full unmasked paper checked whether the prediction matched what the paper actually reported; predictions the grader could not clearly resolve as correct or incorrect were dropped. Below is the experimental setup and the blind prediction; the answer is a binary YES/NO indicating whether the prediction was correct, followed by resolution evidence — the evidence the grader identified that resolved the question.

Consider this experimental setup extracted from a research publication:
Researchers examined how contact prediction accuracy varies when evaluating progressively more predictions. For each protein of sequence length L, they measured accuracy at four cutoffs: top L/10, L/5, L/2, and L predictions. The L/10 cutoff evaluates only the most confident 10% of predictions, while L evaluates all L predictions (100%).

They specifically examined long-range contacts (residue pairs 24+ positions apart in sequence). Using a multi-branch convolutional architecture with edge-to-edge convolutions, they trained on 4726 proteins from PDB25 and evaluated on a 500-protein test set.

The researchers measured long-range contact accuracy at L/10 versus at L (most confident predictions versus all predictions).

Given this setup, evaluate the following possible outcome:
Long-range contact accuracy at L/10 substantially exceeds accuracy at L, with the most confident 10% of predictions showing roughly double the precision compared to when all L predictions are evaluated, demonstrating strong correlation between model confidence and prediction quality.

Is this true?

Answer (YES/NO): NO